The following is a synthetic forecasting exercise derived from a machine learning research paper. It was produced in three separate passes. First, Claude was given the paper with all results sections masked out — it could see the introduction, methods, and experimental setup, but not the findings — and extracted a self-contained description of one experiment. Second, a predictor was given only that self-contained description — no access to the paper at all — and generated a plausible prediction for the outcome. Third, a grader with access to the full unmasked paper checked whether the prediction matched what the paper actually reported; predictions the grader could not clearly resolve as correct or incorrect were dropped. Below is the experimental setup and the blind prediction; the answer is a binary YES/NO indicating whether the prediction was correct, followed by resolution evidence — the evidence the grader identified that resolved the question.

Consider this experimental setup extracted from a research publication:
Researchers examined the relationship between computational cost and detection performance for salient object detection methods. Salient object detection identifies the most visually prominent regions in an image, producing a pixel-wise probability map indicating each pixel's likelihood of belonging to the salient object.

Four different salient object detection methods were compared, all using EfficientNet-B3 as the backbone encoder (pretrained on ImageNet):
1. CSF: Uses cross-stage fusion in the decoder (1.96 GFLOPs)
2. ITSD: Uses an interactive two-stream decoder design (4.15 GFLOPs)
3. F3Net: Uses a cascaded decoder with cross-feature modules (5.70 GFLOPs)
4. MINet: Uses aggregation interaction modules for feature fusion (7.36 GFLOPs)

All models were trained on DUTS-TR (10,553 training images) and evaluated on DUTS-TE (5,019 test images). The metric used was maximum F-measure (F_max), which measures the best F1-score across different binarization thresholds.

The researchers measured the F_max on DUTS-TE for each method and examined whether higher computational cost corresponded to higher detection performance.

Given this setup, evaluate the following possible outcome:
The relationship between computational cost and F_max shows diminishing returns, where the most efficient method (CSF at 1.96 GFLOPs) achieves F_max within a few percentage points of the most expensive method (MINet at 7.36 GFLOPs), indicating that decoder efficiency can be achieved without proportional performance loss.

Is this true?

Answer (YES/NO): NO